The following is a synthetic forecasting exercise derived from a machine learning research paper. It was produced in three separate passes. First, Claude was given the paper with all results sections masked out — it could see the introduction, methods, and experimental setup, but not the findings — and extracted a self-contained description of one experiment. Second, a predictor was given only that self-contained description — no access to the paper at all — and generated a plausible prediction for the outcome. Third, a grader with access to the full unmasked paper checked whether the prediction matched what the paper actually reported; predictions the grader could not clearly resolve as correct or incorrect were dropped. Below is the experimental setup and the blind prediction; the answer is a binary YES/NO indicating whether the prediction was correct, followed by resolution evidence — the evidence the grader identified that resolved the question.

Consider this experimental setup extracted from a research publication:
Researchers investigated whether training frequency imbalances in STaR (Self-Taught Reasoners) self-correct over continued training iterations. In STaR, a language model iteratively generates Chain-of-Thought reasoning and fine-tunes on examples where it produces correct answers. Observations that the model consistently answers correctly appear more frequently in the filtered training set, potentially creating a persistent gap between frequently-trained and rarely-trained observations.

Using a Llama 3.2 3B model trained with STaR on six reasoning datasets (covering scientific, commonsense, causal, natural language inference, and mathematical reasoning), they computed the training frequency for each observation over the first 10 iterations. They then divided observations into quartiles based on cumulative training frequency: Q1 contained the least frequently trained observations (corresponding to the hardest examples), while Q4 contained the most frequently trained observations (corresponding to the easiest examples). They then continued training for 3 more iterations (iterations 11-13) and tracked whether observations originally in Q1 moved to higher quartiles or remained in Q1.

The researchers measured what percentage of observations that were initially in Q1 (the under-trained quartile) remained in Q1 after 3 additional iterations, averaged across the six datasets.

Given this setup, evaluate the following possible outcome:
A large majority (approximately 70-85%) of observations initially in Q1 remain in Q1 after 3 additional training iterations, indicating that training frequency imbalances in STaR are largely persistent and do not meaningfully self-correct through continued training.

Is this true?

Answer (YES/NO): YES